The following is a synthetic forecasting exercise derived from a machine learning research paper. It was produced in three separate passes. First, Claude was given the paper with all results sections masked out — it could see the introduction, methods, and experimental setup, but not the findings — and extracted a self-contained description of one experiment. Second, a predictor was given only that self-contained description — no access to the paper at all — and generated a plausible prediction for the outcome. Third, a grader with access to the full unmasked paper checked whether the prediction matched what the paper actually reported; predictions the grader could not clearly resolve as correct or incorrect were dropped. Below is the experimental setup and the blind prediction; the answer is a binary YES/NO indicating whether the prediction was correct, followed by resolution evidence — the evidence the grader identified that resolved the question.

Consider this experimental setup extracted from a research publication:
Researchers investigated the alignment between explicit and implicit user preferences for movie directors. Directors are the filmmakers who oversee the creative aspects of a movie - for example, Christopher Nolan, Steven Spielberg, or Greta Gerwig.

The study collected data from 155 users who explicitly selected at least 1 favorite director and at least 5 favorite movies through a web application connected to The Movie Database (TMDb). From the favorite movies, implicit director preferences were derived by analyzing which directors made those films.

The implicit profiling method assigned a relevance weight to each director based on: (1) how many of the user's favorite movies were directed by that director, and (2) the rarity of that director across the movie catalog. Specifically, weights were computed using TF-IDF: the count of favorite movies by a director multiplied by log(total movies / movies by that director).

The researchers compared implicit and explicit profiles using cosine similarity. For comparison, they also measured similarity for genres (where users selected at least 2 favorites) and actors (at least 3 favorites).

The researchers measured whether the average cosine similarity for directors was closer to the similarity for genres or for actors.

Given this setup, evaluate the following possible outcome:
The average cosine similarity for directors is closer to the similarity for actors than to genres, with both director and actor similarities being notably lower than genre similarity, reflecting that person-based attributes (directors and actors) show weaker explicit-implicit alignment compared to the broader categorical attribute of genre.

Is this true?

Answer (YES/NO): YES